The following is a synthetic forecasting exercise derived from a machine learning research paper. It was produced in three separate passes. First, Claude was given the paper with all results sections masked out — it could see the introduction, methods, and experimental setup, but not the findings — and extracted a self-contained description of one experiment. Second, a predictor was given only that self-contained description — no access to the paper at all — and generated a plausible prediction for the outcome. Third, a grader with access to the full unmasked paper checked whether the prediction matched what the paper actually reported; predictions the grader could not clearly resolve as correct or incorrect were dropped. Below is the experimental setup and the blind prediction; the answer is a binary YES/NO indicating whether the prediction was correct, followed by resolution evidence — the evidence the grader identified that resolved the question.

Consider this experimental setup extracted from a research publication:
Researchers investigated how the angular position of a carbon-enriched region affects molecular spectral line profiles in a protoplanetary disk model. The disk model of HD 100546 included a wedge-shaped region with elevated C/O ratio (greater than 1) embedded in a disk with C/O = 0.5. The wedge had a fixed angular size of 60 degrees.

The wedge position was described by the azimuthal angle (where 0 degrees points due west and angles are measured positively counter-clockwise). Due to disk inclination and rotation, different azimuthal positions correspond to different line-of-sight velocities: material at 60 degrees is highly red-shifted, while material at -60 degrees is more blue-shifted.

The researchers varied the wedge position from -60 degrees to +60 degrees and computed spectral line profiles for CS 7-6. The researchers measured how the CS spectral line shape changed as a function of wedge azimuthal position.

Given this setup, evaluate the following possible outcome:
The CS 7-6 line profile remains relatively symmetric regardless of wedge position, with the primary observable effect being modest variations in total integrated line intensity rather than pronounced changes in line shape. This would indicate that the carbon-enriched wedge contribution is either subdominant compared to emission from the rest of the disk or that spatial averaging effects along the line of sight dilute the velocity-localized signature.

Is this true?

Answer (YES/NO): NO